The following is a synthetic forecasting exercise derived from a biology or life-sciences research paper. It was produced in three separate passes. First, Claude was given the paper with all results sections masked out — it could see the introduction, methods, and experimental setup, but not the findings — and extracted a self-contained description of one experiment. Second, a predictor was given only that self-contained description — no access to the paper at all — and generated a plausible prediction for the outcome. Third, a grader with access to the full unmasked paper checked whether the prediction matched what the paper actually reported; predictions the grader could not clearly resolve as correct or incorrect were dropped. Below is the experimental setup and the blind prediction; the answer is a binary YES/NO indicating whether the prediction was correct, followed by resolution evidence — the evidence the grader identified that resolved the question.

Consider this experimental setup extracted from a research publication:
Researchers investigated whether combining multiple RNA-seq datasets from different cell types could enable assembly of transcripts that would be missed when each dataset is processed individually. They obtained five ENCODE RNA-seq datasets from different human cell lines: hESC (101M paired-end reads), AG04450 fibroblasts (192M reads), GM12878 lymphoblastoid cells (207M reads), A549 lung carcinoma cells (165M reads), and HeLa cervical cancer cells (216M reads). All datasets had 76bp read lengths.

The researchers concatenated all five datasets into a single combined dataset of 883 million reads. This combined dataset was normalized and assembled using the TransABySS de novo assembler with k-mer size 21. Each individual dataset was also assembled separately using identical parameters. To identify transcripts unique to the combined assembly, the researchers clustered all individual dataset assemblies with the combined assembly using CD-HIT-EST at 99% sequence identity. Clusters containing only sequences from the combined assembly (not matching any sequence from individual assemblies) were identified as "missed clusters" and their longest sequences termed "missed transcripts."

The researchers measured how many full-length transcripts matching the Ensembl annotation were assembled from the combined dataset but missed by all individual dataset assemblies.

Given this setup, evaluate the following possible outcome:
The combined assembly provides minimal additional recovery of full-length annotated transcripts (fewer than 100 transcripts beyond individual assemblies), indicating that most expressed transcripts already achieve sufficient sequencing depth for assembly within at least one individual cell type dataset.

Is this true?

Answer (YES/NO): NO